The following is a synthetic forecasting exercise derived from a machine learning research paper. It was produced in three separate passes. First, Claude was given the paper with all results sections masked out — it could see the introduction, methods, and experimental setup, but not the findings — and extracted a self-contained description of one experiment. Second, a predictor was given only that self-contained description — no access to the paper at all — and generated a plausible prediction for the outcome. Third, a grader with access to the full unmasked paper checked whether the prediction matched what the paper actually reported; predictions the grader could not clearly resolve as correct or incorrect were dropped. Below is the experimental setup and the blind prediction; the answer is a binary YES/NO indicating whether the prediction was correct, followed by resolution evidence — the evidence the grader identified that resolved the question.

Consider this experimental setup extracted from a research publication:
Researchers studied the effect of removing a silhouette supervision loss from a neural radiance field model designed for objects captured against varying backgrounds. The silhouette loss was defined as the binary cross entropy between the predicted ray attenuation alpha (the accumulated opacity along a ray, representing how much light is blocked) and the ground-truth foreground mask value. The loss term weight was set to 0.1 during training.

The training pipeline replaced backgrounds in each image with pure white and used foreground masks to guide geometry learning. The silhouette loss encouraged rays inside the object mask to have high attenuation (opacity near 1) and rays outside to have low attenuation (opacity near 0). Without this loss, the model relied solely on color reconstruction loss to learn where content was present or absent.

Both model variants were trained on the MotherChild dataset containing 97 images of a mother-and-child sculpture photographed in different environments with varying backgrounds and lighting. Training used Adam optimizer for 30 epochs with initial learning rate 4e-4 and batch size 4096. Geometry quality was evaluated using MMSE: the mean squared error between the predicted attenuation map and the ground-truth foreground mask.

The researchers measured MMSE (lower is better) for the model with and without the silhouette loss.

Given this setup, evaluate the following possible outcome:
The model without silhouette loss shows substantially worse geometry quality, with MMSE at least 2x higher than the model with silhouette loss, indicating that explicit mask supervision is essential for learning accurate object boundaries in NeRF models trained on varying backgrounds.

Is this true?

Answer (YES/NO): YES